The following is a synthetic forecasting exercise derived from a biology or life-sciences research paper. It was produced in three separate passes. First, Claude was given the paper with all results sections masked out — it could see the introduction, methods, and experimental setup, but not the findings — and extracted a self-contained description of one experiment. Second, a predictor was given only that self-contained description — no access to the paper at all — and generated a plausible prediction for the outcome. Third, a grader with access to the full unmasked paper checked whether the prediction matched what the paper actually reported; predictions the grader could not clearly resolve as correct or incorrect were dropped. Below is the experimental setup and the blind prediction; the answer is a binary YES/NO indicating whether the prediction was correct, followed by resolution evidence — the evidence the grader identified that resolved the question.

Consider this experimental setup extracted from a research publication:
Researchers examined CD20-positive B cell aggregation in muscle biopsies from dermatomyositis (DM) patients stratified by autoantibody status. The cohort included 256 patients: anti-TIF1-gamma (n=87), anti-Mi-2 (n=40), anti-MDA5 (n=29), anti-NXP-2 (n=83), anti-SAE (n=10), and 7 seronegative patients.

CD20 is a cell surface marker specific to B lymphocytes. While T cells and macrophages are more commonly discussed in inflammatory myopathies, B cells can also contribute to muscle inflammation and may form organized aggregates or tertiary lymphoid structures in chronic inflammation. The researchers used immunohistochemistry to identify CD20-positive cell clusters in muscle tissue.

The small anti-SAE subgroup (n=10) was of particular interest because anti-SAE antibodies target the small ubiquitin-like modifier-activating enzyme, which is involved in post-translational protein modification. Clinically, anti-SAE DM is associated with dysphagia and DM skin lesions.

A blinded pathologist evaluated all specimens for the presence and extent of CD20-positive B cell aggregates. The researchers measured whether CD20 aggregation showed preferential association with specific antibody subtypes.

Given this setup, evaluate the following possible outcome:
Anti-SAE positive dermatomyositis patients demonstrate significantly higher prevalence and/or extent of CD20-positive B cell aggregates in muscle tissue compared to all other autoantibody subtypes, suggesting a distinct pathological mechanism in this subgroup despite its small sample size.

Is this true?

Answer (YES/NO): NO